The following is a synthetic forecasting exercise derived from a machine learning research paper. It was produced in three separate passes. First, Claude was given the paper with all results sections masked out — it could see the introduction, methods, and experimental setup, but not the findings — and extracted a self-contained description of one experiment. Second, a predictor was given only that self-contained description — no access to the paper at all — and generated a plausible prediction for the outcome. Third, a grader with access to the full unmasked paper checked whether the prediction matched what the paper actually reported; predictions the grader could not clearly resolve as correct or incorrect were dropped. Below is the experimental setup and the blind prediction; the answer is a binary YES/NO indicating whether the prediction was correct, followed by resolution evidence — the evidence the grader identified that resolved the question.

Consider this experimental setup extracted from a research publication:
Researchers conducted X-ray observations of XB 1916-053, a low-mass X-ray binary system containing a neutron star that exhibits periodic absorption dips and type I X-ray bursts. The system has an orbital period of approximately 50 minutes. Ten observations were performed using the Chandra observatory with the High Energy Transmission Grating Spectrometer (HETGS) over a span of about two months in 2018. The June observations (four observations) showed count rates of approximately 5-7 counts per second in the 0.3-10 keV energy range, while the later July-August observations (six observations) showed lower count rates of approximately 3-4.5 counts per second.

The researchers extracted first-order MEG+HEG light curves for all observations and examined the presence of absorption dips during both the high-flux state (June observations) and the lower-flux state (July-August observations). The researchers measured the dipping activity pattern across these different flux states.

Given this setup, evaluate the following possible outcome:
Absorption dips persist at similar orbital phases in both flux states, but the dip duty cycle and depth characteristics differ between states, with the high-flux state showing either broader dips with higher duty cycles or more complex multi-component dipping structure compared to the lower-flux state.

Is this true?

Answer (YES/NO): NO